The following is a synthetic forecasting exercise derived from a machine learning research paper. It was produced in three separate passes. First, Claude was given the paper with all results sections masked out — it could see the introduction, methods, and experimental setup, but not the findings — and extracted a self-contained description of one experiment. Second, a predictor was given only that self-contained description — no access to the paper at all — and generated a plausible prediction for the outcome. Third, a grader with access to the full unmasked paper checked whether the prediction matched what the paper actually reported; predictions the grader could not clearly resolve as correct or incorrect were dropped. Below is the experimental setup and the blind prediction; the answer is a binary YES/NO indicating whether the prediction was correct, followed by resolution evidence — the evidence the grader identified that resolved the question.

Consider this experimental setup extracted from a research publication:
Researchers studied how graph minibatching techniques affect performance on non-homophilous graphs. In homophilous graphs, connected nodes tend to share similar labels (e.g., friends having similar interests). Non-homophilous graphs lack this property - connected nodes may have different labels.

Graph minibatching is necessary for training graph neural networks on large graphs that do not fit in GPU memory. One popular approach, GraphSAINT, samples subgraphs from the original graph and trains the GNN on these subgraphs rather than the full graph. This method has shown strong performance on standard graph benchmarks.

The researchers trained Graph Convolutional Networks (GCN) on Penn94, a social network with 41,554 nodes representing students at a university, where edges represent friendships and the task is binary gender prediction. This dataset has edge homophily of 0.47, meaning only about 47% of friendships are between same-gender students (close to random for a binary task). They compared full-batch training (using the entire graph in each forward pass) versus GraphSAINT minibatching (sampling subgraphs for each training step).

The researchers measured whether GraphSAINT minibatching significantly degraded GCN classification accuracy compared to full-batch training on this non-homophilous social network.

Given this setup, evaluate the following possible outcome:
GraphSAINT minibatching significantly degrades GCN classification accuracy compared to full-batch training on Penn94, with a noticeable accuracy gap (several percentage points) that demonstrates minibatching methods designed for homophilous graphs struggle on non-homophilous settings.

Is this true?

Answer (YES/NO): YES